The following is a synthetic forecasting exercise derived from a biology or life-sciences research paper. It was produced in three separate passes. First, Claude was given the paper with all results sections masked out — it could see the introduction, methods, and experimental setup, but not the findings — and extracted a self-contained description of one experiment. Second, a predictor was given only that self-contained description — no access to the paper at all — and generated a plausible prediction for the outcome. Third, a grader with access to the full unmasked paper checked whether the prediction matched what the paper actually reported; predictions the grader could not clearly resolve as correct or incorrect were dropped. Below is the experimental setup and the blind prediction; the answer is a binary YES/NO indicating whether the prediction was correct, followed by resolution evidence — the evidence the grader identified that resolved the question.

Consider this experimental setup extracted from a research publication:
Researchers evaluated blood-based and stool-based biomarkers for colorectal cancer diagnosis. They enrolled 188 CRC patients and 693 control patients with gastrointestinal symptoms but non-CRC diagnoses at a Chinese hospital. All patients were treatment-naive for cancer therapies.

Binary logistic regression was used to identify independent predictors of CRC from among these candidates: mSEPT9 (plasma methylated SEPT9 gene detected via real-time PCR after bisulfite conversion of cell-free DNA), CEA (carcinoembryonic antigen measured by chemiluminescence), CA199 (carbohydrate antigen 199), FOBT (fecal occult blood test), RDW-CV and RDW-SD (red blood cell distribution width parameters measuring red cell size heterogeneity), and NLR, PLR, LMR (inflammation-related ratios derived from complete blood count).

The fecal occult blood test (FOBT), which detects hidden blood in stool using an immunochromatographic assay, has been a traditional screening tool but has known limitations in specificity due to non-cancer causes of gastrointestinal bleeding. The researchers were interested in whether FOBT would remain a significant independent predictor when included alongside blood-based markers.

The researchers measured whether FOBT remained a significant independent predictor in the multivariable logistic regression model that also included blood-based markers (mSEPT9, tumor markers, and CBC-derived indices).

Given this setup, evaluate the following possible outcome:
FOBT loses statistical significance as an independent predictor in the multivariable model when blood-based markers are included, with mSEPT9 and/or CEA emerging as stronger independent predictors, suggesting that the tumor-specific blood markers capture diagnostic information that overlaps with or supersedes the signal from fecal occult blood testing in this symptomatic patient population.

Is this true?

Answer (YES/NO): NO